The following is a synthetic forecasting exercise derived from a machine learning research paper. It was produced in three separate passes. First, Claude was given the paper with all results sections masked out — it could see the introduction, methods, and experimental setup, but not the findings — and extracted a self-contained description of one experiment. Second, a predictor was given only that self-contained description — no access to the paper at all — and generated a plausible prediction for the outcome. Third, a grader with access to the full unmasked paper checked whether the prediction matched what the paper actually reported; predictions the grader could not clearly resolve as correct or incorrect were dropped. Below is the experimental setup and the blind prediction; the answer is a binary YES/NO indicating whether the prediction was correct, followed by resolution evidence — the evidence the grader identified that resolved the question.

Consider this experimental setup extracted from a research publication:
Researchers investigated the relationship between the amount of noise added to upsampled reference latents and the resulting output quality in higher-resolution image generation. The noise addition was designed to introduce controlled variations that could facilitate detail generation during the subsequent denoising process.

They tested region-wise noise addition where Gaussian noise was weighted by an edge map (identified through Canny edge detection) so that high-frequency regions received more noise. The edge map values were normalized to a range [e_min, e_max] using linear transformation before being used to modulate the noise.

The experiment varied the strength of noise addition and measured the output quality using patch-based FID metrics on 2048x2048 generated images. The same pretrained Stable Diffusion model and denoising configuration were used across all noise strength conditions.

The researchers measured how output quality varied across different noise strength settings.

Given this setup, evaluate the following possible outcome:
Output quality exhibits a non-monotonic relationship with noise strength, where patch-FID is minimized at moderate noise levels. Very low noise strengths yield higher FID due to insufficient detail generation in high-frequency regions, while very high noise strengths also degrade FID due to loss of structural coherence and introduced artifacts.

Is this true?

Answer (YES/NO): YES